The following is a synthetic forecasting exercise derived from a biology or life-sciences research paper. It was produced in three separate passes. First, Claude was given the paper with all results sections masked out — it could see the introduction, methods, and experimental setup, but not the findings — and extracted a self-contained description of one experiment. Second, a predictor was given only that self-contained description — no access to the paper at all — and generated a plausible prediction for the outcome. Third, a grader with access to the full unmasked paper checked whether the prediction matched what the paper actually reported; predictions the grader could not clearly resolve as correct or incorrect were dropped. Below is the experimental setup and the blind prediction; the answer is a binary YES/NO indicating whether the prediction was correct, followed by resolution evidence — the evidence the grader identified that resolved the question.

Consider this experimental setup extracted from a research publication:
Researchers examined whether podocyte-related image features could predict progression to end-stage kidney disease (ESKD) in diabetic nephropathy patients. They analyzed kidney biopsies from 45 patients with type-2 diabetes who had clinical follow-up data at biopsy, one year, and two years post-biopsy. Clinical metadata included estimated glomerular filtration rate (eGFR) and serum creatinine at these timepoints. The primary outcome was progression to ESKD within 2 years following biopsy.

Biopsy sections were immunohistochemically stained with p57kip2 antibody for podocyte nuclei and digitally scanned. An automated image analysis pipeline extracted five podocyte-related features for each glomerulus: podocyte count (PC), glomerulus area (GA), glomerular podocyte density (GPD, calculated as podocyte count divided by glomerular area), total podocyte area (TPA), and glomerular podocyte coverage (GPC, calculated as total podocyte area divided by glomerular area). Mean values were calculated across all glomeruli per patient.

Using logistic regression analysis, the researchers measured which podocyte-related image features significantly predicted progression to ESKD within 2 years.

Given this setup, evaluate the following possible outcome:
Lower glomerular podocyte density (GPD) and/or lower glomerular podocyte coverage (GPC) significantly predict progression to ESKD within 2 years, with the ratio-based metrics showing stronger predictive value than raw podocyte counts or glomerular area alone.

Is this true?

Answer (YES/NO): NO